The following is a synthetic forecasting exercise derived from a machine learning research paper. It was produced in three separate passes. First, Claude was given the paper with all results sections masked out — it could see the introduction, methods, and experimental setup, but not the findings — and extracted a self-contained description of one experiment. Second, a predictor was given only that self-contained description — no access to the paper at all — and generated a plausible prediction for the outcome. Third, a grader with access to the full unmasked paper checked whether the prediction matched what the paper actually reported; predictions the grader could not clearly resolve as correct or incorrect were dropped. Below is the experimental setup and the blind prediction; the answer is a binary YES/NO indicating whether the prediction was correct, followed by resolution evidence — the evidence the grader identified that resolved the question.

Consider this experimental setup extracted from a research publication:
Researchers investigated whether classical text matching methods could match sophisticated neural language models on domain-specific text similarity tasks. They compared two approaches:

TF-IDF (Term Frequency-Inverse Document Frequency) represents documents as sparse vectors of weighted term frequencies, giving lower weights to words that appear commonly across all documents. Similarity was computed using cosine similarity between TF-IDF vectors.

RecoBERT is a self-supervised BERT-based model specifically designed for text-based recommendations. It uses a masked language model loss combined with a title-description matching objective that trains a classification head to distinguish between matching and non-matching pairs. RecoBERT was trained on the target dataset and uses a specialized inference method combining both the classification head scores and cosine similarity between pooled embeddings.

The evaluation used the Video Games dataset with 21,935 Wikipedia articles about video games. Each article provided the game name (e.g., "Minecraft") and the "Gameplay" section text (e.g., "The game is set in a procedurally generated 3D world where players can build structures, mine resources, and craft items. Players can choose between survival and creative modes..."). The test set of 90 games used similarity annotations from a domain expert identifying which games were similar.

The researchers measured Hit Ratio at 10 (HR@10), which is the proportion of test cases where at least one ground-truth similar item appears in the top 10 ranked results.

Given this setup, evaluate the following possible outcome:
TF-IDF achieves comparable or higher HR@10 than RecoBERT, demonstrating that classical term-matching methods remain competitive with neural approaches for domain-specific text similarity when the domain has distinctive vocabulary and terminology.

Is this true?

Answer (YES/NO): YES